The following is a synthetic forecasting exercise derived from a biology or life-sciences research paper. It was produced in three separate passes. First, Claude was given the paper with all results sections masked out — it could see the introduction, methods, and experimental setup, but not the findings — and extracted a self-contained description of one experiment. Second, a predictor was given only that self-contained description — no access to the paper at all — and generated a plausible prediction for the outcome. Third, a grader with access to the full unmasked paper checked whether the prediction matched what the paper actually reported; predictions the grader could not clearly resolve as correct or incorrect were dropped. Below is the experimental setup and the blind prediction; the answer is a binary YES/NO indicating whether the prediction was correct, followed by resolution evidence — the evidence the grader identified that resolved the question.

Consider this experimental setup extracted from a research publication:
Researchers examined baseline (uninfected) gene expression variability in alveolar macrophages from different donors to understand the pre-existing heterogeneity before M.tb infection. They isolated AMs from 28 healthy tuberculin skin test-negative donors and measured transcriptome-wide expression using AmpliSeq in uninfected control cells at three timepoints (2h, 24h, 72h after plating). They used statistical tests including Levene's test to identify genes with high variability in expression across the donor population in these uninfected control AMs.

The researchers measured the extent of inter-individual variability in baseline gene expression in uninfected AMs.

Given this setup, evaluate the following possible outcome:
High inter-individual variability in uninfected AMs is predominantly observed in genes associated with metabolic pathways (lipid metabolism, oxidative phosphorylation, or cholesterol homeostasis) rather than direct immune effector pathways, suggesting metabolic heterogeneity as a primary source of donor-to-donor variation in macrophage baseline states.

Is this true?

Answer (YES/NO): NO